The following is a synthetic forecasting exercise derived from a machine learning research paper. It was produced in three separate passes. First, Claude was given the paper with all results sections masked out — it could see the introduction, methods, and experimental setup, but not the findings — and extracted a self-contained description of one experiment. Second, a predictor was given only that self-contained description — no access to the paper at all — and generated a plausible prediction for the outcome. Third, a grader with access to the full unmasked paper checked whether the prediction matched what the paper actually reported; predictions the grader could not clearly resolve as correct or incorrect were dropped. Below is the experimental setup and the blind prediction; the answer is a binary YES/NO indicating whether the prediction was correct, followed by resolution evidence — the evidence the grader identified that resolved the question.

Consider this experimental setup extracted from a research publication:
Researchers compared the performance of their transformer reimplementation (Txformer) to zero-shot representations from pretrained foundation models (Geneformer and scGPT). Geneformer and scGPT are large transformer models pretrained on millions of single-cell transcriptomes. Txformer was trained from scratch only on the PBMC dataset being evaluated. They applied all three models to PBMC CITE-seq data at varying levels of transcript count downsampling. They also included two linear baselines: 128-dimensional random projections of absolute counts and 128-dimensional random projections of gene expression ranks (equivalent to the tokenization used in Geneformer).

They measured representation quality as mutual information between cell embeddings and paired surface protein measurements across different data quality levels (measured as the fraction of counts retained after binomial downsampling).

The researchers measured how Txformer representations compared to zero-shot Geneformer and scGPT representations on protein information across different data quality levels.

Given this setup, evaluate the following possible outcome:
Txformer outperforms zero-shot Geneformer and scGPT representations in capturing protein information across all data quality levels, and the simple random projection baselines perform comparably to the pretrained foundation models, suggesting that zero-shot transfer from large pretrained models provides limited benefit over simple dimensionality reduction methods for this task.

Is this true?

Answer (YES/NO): NO